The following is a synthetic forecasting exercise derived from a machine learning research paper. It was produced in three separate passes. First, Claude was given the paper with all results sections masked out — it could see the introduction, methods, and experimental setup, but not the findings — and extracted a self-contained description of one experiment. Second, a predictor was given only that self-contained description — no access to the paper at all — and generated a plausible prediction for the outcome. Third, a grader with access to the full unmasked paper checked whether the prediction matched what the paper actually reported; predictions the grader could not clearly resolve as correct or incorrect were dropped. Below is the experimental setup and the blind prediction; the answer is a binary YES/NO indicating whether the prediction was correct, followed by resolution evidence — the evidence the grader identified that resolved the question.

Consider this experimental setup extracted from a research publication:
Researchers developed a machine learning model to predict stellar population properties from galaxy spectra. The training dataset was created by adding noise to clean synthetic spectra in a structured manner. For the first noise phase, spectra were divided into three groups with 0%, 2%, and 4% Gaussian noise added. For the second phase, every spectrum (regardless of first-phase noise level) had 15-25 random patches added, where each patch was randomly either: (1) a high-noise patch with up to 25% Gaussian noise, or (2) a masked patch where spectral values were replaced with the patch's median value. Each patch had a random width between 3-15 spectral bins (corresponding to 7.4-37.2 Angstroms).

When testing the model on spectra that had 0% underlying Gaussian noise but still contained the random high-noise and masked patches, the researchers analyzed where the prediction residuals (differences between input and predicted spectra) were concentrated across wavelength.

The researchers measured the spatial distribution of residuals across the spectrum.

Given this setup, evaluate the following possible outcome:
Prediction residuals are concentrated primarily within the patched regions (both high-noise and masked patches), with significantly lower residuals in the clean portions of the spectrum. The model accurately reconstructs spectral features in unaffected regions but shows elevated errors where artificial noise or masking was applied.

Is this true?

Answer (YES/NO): YES